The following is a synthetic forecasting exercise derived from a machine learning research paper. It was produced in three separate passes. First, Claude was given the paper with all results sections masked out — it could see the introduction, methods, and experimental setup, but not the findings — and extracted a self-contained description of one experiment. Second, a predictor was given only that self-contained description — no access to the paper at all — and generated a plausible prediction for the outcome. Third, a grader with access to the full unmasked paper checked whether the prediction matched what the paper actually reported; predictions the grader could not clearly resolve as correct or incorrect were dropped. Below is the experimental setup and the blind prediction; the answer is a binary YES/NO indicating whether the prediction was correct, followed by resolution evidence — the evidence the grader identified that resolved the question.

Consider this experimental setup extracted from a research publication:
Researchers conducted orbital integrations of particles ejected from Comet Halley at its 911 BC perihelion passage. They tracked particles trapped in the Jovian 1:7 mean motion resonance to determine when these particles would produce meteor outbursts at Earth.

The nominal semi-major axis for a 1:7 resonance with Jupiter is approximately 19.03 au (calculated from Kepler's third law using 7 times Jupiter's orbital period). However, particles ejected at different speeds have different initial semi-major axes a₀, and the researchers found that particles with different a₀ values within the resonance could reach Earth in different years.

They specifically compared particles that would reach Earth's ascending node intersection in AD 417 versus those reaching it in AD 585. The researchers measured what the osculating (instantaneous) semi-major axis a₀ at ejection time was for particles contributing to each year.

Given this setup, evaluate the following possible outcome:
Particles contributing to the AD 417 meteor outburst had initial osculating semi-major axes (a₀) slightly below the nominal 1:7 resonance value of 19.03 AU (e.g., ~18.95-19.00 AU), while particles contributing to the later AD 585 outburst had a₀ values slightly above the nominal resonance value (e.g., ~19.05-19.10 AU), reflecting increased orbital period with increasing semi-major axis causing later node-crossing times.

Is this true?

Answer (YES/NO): NO